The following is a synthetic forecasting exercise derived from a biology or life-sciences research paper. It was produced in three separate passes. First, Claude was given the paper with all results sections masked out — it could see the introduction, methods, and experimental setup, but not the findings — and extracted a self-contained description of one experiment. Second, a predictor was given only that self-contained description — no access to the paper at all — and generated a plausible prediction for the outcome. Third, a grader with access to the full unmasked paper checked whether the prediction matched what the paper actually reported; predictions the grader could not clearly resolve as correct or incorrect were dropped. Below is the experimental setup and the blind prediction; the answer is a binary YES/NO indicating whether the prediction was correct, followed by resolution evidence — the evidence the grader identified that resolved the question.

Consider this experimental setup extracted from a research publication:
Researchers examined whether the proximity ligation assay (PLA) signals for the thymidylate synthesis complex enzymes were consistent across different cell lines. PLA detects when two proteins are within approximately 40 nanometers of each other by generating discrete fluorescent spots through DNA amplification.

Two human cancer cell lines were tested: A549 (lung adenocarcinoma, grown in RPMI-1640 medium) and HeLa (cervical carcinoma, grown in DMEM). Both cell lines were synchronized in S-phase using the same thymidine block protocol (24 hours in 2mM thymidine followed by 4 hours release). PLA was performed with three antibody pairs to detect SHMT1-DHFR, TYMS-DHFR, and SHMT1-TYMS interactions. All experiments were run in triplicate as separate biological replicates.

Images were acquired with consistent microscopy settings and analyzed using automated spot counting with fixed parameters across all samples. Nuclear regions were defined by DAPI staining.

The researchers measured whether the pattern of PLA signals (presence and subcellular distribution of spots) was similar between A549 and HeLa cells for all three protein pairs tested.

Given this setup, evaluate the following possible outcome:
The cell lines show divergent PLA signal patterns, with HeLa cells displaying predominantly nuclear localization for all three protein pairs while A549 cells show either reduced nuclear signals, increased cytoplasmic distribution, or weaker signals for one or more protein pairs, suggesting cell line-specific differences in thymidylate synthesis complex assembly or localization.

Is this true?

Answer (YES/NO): NO